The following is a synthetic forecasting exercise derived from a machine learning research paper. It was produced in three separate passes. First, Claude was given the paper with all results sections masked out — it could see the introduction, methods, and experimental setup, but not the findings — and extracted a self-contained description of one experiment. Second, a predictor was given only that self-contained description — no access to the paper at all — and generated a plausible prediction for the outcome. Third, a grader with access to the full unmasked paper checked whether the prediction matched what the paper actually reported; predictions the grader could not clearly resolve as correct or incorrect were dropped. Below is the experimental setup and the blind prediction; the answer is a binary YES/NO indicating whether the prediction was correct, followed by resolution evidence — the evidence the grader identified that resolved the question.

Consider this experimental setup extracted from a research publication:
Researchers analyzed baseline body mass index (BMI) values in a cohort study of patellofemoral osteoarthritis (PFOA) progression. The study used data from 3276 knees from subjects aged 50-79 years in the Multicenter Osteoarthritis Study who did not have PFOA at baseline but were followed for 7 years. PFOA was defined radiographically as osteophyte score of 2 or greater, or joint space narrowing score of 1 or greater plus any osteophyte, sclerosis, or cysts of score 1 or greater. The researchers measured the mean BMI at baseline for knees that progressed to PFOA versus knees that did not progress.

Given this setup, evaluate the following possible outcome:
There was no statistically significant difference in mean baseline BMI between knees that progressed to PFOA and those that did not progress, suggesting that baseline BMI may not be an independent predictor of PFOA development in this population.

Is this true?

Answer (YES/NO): NO